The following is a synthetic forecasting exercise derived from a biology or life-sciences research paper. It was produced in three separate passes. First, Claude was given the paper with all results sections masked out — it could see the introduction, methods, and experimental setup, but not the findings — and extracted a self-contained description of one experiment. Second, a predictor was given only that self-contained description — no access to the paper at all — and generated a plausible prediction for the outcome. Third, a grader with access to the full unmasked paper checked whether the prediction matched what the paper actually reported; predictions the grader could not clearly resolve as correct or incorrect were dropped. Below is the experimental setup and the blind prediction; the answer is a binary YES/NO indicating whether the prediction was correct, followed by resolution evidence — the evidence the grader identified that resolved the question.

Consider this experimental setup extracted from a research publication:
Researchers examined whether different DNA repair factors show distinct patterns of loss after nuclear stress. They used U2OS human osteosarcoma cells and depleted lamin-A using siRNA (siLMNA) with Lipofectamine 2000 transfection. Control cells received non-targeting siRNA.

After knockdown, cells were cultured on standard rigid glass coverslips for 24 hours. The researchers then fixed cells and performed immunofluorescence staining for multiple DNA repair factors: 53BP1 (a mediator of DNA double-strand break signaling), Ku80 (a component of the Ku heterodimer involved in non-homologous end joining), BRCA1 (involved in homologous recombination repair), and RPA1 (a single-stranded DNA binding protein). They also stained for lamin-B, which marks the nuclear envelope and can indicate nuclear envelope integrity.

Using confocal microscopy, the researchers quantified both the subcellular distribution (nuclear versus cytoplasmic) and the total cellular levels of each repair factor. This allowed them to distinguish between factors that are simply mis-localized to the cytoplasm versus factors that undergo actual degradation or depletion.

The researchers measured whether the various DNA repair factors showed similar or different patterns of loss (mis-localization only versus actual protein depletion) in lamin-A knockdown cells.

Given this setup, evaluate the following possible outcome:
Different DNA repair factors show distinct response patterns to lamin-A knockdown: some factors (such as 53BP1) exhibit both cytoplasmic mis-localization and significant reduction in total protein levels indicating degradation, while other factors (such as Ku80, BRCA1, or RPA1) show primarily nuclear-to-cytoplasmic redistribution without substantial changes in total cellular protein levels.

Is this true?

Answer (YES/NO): NO